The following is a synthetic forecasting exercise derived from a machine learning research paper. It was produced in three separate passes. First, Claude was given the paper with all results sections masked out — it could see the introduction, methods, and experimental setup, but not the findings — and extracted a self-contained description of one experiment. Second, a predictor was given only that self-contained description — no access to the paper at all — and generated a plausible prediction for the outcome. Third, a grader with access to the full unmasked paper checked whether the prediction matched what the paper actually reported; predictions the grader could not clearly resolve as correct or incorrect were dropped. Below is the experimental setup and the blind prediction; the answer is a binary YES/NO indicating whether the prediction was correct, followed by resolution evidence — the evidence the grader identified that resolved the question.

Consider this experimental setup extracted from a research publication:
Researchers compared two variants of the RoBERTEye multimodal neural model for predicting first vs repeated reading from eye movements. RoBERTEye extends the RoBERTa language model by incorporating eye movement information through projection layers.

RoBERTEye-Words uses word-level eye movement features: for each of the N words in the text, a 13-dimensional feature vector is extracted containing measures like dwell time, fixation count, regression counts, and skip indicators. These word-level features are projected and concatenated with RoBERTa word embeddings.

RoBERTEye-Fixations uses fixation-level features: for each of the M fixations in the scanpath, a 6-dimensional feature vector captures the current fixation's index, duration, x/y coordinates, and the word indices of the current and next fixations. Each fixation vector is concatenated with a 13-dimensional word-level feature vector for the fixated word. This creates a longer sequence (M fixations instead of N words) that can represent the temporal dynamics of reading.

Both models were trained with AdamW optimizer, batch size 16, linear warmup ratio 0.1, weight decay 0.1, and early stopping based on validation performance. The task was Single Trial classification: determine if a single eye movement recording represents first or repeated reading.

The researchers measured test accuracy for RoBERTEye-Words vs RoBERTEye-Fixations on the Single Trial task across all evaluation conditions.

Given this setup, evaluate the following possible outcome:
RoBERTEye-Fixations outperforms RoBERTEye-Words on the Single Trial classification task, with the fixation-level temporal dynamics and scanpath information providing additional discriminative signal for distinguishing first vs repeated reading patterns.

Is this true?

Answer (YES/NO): NO